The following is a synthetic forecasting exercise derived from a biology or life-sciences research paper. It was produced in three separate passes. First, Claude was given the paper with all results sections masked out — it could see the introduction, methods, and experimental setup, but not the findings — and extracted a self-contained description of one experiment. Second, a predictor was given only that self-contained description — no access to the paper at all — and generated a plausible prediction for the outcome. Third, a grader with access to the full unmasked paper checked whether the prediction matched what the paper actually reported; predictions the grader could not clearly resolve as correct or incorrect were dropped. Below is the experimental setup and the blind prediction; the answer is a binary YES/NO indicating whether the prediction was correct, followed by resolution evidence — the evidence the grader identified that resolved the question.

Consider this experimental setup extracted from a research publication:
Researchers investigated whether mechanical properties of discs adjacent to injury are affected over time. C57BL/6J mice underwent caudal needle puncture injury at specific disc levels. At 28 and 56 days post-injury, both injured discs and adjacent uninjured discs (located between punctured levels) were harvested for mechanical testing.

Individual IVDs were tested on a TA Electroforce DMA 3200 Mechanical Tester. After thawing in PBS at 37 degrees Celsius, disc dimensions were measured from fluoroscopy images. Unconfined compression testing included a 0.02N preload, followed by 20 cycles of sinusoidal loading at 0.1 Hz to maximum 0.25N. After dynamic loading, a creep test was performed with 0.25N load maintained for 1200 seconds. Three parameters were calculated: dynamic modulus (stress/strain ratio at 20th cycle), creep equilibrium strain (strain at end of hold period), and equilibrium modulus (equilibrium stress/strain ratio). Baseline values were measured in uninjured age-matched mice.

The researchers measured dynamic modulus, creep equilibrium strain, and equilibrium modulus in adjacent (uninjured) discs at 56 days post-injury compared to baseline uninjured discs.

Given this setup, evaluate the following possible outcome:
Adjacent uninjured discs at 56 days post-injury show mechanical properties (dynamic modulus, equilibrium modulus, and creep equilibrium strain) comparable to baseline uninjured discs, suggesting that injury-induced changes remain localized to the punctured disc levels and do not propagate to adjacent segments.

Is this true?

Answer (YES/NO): NO